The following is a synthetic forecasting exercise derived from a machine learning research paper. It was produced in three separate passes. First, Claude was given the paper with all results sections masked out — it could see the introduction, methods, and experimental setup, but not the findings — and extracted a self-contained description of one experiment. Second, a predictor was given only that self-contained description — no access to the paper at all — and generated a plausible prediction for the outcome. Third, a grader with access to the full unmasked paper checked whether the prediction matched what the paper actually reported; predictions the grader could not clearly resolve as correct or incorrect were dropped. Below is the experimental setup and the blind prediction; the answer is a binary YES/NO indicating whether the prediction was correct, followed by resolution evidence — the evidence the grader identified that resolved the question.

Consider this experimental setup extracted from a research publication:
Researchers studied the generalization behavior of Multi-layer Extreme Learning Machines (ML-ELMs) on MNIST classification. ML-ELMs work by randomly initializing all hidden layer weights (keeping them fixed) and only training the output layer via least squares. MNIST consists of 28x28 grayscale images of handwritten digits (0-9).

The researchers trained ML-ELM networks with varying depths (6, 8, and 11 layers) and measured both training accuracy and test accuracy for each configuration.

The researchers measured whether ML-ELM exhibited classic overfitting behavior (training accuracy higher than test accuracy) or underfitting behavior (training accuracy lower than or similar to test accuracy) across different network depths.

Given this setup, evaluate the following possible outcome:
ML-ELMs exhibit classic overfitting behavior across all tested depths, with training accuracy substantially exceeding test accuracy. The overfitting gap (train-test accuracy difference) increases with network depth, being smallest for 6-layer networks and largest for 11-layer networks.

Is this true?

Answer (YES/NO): NO